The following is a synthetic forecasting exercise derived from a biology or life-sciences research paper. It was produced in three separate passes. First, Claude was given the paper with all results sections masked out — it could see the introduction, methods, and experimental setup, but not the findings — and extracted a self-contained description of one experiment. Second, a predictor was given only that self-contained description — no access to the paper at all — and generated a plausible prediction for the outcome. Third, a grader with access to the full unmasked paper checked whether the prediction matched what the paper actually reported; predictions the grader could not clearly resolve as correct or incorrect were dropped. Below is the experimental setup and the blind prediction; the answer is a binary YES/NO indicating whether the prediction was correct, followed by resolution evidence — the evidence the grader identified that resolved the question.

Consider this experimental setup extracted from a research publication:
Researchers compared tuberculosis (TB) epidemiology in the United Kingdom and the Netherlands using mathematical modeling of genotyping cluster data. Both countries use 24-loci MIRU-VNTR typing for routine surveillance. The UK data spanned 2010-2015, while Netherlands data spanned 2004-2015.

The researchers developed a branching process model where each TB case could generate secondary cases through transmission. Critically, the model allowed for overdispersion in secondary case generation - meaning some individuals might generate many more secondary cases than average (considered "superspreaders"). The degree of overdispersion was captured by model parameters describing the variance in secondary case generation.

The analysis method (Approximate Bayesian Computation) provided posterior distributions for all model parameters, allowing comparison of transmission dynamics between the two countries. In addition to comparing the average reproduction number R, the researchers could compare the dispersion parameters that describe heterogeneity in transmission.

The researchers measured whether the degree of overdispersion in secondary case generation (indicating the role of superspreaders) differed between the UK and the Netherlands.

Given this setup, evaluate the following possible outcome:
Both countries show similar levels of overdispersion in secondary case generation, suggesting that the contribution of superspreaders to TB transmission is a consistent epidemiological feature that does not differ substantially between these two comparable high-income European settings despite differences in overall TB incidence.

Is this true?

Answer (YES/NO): YES